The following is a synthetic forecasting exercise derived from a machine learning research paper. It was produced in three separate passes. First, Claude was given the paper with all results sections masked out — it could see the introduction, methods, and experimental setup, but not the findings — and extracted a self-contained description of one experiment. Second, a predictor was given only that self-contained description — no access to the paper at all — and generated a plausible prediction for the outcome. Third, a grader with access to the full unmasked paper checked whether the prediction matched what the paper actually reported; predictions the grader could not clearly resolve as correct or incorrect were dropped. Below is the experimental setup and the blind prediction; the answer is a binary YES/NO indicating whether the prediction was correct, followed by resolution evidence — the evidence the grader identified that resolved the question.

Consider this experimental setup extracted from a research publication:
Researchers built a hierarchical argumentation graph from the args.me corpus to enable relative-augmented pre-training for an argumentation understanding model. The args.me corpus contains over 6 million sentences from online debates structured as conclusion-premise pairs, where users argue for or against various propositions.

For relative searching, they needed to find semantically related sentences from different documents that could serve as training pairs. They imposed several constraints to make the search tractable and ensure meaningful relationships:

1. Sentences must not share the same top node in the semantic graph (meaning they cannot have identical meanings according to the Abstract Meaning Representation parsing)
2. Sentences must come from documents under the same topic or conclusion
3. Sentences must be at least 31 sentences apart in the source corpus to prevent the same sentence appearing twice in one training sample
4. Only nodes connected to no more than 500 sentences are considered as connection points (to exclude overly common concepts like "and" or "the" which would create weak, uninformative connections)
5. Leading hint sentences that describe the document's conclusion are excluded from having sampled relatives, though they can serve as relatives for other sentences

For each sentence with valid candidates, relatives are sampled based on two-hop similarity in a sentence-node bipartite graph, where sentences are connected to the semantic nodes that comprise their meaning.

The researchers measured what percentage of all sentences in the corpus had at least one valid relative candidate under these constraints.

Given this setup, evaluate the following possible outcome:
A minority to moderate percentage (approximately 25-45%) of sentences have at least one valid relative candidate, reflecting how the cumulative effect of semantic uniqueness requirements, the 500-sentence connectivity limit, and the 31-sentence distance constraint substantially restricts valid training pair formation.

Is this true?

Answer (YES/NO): YES